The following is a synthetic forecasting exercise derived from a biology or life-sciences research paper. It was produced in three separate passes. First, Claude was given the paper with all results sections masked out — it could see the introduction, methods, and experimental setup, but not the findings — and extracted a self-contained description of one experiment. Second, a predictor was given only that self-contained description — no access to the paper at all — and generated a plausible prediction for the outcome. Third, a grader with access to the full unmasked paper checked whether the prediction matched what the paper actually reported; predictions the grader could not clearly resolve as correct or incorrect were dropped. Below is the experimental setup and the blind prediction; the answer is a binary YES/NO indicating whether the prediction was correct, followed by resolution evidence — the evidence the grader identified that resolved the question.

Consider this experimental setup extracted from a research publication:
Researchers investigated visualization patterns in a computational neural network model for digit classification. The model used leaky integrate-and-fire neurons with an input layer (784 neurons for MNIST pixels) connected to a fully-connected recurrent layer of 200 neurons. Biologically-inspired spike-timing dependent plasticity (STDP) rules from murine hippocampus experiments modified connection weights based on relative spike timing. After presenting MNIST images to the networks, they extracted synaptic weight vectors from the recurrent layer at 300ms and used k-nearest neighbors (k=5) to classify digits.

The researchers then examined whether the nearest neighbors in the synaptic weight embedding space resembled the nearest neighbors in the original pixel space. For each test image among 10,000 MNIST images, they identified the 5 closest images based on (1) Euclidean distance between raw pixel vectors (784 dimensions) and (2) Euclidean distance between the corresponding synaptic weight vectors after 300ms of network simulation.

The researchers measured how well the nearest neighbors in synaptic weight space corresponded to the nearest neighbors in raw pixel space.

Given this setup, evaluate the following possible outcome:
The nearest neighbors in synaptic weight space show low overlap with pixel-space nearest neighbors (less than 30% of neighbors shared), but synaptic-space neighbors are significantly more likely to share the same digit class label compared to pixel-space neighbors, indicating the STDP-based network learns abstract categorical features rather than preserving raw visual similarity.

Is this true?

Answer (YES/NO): NO